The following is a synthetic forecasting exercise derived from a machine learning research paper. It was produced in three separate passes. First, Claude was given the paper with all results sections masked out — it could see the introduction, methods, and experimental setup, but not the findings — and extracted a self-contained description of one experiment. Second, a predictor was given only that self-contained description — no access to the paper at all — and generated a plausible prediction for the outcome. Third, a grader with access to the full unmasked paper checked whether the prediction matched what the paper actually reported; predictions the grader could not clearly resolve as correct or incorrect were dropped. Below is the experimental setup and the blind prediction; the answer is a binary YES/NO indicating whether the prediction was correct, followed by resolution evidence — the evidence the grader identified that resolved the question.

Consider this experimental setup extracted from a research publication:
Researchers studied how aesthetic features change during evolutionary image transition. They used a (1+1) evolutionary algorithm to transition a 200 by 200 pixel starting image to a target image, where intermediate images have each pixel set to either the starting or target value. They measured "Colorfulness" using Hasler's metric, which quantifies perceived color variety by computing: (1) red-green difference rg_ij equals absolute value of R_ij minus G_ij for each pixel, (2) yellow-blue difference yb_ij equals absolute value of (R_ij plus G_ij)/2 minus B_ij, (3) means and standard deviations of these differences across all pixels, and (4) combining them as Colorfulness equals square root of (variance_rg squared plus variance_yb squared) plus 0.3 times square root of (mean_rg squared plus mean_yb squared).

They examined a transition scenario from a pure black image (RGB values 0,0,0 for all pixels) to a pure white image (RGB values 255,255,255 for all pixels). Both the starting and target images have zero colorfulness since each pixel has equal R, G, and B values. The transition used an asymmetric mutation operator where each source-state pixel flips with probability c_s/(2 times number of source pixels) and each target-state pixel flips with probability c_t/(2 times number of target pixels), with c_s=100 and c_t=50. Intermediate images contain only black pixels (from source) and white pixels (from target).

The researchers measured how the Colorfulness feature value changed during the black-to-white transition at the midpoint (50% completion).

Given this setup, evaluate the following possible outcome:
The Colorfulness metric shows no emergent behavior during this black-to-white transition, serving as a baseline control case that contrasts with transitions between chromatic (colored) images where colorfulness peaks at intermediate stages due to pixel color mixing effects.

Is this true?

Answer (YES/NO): NO